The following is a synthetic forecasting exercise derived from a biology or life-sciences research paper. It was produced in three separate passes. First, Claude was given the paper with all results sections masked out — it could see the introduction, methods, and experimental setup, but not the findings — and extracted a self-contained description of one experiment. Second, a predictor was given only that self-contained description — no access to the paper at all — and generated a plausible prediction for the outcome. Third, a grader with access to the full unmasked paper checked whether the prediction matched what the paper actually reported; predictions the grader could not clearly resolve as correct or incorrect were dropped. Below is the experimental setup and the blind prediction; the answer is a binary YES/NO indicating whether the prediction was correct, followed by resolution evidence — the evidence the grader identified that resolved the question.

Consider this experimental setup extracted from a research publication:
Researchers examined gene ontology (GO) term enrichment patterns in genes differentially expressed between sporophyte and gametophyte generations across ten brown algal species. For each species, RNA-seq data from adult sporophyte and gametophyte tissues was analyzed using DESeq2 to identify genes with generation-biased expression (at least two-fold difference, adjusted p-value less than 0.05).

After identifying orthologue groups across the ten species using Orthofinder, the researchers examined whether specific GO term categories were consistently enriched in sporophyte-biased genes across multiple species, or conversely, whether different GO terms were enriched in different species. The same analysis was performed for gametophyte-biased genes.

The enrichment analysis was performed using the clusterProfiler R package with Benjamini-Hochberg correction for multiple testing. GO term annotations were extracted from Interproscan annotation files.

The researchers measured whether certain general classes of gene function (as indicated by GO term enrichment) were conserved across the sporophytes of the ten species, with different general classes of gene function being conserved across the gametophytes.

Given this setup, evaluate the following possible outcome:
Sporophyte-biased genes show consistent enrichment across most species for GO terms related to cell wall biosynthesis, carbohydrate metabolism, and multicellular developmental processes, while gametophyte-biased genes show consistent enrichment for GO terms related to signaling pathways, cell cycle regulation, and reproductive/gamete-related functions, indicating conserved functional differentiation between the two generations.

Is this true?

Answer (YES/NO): NO